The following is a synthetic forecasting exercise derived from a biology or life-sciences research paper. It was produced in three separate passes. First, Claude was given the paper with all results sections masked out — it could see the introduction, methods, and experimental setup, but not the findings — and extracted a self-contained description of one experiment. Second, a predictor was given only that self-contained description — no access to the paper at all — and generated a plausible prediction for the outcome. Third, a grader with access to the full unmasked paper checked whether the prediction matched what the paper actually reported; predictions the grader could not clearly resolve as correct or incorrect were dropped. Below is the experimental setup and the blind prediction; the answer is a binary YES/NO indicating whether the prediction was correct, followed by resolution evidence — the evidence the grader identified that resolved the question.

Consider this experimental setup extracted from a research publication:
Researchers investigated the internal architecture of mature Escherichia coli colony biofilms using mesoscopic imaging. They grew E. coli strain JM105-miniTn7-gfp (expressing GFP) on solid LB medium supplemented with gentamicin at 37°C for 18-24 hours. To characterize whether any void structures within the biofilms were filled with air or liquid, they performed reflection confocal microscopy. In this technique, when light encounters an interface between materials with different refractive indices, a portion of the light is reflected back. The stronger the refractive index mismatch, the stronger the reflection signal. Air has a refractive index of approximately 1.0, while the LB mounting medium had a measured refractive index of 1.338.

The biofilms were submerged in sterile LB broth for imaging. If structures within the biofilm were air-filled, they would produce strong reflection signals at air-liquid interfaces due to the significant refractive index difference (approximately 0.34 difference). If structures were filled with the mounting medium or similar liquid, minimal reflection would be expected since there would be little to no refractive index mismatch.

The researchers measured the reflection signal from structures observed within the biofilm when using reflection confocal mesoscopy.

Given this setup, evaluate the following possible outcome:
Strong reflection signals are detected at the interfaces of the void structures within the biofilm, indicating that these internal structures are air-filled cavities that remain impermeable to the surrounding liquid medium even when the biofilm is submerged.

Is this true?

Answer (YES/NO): NO